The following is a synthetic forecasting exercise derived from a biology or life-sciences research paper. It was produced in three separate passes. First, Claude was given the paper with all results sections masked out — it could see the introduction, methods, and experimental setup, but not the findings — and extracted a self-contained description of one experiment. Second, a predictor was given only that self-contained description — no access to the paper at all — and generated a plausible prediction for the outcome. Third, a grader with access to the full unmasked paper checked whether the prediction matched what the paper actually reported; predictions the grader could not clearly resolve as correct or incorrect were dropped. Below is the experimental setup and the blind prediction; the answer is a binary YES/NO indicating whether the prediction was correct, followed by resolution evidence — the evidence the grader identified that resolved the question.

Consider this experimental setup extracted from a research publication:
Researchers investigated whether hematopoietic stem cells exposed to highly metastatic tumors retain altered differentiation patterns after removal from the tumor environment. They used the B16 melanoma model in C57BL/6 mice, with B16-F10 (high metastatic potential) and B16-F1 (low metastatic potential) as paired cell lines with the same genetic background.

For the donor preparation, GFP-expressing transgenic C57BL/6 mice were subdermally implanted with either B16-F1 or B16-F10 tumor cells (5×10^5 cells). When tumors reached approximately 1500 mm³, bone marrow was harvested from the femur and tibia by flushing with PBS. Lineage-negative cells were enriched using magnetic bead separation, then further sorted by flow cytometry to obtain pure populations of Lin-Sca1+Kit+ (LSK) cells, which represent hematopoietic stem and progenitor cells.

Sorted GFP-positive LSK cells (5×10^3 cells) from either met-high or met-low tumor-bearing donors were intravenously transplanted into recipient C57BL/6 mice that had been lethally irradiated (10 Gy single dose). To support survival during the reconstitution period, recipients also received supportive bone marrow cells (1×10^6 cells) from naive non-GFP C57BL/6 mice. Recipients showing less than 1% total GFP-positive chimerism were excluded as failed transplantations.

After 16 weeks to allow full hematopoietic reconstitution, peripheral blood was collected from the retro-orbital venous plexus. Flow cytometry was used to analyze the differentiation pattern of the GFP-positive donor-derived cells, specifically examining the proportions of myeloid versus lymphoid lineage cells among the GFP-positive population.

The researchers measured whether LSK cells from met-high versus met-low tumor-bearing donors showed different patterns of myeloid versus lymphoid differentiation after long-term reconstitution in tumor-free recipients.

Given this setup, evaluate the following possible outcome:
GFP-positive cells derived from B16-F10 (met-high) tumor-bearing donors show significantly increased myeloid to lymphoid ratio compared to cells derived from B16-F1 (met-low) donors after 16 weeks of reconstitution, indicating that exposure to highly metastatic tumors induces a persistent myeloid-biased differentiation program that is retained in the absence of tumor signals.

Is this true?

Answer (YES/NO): YES